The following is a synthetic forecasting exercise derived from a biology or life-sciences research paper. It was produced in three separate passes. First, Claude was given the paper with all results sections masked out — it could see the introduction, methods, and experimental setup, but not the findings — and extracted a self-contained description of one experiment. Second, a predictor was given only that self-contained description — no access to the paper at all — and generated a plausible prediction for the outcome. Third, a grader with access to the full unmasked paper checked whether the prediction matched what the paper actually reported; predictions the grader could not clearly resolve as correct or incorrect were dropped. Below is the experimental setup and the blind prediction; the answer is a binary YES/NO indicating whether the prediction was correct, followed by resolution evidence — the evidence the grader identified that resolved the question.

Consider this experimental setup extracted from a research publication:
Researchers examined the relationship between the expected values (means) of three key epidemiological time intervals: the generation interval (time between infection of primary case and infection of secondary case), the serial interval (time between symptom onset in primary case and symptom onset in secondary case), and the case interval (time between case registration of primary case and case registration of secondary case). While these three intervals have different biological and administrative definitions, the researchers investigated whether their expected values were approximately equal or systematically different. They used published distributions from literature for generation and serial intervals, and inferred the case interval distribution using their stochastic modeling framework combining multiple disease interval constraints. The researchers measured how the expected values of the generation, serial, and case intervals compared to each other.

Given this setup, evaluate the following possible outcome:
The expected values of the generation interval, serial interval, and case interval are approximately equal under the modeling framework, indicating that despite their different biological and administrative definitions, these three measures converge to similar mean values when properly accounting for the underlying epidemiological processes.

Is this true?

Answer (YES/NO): YES